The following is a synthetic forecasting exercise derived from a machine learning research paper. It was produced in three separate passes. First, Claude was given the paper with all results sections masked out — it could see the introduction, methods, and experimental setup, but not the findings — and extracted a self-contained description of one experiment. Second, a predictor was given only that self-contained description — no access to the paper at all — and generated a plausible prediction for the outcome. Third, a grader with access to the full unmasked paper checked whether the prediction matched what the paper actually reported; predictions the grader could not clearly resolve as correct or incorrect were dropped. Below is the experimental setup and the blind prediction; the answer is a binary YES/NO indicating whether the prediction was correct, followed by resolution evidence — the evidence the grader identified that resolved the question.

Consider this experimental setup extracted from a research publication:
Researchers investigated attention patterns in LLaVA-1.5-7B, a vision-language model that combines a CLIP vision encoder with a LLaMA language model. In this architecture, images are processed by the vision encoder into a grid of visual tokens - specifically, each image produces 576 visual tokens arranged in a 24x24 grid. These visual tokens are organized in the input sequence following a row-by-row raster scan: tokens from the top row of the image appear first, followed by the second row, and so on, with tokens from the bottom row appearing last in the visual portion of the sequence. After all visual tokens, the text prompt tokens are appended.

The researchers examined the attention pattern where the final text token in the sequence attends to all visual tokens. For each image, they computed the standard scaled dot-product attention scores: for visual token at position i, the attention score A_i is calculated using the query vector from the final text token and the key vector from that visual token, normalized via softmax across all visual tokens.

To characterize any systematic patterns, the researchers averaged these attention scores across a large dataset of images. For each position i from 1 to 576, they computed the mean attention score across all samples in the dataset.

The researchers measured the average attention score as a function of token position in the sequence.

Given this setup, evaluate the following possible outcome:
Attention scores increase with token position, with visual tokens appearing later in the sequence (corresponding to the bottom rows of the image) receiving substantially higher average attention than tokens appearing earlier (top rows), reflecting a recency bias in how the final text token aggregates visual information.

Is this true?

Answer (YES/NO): YES